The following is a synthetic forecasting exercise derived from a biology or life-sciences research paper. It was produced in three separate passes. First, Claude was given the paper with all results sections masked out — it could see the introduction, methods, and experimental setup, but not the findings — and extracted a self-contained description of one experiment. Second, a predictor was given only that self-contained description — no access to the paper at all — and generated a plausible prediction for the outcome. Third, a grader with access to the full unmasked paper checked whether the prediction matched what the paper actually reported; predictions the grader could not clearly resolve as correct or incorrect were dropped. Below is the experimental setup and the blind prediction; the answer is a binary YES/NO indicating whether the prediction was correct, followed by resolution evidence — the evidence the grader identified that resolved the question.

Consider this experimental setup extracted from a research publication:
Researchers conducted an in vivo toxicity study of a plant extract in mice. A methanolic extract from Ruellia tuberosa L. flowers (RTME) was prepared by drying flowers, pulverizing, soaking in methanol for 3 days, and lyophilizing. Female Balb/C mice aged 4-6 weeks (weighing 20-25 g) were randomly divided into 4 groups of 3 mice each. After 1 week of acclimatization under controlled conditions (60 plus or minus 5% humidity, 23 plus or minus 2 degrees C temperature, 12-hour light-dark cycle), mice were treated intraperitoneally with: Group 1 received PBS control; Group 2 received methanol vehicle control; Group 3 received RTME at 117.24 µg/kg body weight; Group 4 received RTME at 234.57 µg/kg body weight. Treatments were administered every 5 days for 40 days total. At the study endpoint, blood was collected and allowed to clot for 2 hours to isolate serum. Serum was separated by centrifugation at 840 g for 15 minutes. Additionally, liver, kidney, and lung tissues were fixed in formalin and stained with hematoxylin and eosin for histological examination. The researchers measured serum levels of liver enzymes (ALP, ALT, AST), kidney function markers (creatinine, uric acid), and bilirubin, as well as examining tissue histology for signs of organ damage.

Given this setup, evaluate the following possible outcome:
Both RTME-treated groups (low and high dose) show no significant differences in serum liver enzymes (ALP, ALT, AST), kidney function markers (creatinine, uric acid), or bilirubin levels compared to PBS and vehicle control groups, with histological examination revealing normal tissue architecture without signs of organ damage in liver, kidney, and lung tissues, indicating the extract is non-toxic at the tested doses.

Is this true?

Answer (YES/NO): YES